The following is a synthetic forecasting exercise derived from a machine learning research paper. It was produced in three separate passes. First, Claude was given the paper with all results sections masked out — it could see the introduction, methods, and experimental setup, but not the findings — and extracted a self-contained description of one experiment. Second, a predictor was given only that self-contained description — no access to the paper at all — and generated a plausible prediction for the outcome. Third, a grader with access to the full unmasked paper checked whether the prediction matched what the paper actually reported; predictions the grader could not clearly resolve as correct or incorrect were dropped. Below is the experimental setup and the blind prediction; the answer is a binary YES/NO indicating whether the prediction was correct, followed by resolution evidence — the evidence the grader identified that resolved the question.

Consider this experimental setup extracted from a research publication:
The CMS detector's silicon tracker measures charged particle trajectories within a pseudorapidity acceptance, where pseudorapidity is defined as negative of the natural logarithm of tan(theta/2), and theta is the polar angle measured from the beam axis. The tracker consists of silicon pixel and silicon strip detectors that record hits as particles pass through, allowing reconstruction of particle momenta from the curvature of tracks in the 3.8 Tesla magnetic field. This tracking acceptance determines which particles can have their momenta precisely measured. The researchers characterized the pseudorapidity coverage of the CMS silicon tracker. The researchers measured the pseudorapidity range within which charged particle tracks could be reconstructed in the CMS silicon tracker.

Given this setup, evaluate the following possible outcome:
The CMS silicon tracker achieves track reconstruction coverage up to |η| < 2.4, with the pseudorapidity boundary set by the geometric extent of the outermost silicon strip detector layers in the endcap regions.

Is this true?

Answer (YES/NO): NO